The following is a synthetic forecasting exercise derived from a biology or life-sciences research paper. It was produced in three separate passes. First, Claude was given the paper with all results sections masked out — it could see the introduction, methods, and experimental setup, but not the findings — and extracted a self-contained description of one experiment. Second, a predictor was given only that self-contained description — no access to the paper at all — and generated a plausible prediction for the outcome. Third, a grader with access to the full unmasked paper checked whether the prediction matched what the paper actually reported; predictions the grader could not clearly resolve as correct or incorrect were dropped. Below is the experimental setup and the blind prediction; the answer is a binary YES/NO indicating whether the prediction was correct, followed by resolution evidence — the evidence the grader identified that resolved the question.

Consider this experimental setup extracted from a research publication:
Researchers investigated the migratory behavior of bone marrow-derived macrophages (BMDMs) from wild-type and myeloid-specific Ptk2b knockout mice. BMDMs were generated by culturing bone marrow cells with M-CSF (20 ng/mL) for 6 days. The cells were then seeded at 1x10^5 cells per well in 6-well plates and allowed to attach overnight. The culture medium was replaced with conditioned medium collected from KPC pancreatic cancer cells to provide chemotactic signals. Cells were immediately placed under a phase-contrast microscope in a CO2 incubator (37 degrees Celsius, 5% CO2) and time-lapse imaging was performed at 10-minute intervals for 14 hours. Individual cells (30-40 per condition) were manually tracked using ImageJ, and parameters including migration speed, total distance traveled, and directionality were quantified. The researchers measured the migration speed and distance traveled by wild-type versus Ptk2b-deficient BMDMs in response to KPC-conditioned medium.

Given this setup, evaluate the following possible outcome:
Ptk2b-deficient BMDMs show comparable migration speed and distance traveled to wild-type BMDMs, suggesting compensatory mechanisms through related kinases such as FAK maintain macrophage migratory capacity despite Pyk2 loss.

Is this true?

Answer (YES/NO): NO